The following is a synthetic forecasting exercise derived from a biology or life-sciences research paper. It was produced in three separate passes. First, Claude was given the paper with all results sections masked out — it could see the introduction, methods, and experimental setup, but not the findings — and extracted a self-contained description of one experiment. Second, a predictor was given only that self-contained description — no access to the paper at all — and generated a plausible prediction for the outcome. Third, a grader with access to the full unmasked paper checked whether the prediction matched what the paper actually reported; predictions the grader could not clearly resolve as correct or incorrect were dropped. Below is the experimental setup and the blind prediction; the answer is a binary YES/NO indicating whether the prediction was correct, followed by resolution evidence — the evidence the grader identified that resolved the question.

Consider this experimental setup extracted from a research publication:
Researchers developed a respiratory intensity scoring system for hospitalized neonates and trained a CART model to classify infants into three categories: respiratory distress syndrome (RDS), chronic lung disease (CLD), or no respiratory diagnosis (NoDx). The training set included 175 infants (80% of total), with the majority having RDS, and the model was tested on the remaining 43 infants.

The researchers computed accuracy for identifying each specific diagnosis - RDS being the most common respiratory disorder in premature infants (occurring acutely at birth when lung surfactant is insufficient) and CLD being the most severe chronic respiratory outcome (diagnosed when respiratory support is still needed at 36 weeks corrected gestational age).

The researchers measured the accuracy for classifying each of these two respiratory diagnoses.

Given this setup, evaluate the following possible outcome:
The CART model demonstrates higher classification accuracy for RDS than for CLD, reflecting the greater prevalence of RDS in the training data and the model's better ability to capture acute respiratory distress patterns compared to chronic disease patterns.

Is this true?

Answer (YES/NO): YES